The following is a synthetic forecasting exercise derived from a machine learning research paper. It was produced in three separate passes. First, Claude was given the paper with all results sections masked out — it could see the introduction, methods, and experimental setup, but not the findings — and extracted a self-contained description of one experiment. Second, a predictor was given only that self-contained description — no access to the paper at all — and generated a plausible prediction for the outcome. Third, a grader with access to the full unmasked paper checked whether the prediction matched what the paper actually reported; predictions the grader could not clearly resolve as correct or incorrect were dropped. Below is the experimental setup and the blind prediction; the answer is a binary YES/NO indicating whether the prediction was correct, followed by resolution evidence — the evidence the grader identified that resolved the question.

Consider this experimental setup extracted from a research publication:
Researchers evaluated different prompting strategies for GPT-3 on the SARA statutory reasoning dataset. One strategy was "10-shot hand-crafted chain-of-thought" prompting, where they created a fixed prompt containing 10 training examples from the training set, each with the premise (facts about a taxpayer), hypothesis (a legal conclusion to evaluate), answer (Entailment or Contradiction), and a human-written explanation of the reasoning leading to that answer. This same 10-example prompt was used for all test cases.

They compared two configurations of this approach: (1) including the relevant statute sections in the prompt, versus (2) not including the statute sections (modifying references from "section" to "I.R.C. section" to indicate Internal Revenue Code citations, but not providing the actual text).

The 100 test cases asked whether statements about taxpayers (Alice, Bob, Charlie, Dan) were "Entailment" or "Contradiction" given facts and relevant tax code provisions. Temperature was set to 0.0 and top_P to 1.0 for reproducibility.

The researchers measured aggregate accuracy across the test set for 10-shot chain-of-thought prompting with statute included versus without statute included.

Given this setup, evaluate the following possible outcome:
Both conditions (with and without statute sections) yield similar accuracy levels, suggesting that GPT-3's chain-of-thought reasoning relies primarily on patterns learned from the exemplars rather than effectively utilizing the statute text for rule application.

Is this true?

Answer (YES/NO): YES